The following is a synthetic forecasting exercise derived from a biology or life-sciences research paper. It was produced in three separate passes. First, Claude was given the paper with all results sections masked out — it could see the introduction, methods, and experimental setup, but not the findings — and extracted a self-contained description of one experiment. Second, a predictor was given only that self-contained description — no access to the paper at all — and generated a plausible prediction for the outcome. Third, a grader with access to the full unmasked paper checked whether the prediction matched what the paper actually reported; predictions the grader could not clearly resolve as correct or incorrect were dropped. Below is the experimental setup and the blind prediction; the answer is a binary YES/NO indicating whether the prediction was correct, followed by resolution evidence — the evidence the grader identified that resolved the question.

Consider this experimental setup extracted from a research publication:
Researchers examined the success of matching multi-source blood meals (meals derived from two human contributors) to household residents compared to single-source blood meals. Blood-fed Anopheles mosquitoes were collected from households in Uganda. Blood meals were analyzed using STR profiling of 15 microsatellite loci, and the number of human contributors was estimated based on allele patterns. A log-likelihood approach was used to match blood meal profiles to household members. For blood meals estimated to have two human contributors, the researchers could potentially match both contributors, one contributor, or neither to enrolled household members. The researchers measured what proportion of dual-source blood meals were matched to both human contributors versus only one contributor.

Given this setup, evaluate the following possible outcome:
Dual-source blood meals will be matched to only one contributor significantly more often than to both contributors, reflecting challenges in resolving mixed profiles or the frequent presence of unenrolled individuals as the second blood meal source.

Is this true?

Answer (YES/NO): NO